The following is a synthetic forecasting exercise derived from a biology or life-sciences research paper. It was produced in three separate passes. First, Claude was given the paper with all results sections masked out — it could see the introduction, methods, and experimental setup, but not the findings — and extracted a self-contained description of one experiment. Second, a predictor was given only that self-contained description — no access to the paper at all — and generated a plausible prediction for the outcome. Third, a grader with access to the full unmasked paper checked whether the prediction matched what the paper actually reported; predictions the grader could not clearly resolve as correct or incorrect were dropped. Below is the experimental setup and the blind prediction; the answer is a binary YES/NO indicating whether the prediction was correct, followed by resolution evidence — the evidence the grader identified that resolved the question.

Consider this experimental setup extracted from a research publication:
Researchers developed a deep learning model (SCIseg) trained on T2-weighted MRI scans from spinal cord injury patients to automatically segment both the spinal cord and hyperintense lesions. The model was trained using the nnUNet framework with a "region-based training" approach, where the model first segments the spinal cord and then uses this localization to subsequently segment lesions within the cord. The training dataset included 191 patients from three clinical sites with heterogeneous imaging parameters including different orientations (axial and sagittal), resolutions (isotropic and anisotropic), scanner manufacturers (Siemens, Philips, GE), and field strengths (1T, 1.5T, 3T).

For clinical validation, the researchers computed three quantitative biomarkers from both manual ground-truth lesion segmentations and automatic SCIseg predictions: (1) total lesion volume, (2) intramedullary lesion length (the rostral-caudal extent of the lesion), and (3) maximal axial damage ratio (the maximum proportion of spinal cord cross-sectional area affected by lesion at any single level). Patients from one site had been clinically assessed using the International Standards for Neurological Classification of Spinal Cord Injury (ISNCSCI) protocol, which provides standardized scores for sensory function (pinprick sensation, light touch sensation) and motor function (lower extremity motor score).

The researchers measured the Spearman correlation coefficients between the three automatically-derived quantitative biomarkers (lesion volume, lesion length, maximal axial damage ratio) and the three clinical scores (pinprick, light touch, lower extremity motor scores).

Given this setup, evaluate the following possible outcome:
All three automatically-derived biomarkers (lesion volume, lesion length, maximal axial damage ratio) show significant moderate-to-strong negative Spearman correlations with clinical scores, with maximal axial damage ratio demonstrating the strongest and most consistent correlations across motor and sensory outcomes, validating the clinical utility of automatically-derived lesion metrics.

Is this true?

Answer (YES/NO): NO